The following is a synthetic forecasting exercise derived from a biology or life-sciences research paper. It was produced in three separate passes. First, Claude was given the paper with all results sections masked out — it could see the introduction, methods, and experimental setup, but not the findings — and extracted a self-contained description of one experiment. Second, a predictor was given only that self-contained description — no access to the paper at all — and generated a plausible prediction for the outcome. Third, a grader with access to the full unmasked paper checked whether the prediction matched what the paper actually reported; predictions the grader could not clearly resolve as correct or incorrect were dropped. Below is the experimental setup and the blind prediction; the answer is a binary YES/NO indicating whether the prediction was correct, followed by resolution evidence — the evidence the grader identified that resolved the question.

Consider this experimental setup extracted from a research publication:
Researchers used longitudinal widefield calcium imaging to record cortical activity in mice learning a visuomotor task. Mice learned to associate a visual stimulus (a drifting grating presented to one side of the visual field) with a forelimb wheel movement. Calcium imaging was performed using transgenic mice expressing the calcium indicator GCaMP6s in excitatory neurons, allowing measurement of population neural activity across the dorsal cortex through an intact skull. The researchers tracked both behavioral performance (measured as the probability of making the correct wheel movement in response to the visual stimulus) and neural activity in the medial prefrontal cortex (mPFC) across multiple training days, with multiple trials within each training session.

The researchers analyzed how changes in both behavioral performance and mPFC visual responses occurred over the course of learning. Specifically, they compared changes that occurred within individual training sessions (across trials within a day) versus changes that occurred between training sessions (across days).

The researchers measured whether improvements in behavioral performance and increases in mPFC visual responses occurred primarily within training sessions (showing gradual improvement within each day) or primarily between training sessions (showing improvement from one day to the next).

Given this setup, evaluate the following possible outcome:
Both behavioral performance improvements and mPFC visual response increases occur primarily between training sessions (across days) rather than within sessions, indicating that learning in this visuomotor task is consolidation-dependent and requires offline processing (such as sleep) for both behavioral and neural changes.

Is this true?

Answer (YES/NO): YES